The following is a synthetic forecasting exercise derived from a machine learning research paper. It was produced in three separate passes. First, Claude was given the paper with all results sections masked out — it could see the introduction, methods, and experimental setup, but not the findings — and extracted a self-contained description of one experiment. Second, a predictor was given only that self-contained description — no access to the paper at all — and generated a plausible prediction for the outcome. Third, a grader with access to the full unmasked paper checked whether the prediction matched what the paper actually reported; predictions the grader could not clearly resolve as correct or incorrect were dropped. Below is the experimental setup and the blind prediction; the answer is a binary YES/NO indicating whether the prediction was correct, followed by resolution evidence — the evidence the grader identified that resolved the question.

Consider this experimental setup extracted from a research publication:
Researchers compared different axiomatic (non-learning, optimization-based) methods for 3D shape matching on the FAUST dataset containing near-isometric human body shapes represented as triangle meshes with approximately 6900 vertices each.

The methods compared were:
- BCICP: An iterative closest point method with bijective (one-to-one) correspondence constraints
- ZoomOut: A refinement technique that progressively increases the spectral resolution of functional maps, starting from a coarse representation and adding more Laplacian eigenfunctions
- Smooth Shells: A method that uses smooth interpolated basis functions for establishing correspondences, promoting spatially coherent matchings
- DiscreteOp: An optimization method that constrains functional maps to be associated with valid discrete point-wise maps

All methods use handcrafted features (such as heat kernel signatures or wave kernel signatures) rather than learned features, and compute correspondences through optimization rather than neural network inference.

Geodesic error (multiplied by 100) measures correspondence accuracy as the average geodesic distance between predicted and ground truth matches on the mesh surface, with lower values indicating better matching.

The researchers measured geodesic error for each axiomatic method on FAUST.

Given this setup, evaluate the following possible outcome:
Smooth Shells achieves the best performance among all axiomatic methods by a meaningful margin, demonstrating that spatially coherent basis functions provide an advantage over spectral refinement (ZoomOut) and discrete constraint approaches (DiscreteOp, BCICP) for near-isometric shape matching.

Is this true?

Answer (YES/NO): YES